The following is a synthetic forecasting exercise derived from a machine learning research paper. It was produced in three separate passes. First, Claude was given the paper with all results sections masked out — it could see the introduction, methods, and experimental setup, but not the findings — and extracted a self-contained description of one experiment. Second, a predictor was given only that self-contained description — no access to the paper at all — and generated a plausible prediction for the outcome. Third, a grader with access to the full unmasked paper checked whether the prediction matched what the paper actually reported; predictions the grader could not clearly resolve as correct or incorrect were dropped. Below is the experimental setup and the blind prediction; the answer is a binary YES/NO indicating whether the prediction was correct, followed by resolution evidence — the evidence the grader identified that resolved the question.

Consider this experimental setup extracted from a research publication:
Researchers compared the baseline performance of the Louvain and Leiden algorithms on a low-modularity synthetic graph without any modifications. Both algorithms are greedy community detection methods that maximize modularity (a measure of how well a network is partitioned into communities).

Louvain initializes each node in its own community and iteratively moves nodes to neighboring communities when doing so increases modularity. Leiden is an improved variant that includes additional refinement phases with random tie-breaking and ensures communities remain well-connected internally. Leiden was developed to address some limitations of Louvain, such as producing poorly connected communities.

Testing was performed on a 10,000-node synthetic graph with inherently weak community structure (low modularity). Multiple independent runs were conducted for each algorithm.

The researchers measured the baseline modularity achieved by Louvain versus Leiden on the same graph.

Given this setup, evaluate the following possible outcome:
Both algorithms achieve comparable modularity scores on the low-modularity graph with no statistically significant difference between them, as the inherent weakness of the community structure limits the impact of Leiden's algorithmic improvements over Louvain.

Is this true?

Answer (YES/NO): YES